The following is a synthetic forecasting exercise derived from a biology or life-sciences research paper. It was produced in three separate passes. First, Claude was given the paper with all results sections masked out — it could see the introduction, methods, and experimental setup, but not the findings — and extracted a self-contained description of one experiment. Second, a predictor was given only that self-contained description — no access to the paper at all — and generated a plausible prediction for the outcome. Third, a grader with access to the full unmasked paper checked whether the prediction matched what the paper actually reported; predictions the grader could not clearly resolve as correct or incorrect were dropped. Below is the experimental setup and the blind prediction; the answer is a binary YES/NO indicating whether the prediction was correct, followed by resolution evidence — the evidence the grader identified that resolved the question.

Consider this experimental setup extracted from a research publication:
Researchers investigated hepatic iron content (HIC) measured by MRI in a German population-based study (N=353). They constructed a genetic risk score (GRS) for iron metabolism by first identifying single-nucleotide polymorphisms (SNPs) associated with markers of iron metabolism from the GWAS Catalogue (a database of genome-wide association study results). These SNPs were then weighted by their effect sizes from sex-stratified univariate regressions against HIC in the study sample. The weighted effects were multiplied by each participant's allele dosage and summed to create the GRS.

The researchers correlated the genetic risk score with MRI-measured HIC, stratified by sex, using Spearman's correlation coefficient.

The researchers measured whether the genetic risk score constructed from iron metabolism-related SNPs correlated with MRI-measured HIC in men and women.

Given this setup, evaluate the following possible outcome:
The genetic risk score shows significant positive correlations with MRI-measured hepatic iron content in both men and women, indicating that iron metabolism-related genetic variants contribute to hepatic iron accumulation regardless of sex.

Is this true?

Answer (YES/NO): YES